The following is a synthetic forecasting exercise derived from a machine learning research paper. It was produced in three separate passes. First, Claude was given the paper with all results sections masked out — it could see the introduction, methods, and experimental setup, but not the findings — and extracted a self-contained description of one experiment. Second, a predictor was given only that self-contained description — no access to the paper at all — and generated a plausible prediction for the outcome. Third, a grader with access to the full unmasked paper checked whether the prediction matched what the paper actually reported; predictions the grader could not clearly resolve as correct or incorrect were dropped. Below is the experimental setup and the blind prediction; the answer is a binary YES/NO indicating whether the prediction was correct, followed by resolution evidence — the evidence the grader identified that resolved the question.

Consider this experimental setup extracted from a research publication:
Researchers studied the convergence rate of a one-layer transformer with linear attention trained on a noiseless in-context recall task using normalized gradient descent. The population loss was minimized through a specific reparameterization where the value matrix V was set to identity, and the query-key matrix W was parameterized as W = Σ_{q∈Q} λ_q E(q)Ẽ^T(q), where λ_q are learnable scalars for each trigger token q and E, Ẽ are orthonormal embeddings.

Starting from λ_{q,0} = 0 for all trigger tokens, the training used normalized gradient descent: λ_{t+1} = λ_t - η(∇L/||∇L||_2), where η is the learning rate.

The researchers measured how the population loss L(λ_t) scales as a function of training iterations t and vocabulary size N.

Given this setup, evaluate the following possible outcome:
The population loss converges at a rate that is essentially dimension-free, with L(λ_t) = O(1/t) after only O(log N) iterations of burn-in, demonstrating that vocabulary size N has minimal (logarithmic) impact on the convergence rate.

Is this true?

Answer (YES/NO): NO